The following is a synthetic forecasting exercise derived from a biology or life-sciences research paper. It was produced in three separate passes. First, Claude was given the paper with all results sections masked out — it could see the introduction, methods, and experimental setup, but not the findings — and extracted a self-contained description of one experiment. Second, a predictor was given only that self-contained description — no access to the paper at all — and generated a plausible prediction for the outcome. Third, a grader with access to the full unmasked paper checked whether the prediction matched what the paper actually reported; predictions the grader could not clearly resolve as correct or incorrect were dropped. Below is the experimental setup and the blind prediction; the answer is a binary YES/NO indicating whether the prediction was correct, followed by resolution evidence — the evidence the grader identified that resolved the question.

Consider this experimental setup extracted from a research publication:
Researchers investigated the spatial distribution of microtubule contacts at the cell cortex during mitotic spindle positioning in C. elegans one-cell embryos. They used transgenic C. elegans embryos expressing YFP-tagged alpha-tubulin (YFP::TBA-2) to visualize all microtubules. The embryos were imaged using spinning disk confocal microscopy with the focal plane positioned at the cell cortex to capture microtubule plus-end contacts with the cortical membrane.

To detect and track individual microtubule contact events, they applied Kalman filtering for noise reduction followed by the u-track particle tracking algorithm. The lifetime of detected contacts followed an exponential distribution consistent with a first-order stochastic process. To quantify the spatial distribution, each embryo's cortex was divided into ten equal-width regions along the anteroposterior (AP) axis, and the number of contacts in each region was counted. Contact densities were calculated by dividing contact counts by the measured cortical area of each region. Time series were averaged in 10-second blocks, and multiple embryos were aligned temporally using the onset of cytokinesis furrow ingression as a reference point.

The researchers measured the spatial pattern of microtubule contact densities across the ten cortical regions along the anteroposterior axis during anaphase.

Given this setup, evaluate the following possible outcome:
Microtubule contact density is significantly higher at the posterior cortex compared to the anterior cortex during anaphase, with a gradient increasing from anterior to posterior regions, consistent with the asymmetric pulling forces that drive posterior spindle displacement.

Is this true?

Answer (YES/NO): NO